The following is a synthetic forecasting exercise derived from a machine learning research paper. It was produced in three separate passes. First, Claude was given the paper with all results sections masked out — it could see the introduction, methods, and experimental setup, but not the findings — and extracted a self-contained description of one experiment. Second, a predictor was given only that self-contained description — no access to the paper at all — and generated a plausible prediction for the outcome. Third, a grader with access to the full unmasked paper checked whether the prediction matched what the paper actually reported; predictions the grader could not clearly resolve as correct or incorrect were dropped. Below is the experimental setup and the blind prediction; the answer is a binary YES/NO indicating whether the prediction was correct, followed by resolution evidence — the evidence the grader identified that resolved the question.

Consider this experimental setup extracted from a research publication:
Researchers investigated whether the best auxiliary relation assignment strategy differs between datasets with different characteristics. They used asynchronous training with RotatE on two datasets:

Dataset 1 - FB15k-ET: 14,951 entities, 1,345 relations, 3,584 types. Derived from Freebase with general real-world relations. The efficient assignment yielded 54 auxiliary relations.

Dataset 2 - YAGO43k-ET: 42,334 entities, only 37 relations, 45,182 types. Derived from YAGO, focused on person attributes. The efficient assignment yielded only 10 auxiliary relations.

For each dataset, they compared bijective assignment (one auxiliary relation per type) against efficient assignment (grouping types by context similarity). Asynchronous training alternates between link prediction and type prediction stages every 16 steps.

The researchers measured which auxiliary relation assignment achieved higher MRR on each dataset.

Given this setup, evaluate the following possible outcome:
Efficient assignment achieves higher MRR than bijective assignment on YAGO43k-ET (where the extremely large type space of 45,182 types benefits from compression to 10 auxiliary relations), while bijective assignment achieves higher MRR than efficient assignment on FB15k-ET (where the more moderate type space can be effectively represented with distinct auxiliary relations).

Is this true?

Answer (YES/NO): YES